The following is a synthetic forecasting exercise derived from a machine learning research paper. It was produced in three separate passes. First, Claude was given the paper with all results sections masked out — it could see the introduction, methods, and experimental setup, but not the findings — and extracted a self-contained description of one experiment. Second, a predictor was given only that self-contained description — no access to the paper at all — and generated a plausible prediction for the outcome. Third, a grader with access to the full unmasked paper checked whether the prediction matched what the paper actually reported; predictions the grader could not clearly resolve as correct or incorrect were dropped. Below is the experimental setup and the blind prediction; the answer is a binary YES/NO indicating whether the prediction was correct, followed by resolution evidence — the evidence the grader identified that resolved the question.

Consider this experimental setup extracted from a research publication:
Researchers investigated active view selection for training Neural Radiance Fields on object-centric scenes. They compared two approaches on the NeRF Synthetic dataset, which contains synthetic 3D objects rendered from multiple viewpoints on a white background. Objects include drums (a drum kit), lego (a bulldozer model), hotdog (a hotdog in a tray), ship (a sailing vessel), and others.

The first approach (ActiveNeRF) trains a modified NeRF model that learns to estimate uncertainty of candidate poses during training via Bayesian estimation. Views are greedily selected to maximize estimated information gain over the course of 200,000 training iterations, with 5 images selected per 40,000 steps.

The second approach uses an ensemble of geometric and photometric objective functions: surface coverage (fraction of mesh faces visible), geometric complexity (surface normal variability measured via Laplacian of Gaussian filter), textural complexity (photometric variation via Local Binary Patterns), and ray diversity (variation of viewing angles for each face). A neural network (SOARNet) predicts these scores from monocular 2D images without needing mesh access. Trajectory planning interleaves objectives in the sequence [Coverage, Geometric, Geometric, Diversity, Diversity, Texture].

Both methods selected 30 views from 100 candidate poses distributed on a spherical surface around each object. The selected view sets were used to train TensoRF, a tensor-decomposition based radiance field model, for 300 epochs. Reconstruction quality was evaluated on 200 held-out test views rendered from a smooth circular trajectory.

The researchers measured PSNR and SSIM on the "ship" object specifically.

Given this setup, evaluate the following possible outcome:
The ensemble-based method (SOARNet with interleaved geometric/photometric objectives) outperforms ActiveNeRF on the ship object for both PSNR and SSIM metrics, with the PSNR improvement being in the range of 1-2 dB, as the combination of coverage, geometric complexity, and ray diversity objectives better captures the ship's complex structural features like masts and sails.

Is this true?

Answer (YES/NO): NO